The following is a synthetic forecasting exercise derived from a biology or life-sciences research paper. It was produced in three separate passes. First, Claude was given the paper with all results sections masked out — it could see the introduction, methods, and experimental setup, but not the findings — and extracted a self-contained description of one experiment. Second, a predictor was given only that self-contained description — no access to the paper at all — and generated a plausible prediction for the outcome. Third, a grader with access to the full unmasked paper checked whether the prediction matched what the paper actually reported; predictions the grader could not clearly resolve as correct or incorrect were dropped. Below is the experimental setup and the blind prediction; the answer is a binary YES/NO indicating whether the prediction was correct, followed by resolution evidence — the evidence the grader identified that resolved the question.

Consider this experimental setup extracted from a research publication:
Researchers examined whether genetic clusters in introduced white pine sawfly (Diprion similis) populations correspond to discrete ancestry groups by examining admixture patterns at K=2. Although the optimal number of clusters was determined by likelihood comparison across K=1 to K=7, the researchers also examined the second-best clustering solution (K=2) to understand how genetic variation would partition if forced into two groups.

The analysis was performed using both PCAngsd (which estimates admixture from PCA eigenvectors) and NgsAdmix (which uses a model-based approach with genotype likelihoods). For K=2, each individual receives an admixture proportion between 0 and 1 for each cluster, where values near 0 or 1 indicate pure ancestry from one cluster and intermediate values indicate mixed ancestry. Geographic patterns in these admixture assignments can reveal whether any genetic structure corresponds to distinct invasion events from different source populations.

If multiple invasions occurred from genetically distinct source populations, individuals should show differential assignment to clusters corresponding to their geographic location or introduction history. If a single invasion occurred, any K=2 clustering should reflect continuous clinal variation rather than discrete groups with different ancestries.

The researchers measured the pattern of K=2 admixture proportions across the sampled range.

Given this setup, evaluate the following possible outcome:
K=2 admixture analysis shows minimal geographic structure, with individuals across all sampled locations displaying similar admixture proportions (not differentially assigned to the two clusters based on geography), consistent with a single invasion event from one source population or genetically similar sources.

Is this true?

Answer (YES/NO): NO